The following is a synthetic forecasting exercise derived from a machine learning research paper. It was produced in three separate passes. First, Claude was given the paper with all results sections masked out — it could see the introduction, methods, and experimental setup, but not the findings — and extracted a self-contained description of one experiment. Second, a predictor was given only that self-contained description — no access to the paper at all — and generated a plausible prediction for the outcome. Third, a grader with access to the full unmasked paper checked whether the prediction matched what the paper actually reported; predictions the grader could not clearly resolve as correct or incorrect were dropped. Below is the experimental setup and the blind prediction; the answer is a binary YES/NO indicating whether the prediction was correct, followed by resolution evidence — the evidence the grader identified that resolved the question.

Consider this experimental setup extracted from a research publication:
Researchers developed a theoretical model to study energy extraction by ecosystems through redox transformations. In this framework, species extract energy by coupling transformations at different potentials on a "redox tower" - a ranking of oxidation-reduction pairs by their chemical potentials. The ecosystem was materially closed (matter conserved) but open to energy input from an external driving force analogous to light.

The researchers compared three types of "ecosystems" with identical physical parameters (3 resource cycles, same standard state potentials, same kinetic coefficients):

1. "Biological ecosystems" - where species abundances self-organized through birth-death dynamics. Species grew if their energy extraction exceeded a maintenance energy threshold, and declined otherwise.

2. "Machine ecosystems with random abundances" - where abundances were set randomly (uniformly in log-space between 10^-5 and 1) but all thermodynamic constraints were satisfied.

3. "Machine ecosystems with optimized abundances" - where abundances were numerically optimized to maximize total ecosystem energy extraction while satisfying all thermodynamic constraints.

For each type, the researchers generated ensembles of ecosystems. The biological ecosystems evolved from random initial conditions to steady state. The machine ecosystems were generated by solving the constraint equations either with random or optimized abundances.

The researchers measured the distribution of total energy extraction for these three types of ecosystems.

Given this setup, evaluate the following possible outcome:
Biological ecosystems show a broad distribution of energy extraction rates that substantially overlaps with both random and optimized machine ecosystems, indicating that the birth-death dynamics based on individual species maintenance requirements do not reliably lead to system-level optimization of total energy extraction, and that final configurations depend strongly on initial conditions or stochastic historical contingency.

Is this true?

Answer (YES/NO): NO